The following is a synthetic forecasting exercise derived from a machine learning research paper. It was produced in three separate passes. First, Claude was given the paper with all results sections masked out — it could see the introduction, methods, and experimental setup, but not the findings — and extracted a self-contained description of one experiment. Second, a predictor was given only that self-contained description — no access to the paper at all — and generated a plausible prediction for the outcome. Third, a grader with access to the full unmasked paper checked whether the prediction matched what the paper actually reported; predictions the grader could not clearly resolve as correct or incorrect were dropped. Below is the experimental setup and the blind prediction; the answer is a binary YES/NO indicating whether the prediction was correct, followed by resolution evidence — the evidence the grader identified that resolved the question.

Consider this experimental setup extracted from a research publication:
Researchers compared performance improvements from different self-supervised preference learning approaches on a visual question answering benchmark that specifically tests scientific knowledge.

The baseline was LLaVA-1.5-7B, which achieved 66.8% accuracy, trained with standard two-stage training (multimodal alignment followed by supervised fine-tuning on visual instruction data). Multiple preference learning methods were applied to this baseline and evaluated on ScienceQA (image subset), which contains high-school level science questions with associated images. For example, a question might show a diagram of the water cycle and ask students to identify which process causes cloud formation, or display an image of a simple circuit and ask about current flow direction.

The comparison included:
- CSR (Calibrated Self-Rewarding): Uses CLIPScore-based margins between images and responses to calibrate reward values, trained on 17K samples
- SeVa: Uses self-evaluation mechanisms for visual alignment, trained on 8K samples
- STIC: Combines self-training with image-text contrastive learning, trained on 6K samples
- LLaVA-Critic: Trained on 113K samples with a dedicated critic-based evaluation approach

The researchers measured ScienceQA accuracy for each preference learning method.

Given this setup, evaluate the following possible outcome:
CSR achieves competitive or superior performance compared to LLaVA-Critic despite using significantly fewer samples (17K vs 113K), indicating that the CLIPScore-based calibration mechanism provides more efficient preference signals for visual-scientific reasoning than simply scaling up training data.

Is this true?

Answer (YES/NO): YES